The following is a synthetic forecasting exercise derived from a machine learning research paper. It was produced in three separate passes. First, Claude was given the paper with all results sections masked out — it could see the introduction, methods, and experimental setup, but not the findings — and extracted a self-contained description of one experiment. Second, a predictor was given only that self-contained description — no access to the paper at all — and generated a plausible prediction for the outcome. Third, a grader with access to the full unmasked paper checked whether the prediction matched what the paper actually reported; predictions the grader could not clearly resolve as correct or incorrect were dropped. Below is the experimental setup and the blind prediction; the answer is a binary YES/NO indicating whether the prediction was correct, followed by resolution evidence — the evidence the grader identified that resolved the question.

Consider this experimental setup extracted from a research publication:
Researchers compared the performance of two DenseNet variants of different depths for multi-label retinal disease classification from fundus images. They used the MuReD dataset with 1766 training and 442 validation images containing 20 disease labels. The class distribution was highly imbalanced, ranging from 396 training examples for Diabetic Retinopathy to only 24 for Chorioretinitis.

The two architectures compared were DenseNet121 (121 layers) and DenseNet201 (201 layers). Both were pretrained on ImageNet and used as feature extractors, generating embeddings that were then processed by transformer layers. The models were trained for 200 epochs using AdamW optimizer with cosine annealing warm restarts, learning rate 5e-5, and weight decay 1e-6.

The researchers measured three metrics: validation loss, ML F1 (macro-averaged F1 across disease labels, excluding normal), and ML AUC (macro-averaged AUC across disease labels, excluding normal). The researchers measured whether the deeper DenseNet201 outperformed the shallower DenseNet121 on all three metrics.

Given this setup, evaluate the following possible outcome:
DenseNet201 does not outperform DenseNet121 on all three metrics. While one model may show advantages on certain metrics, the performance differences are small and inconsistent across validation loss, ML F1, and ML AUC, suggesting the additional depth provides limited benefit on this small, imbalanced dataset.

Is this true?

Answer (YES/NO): YES